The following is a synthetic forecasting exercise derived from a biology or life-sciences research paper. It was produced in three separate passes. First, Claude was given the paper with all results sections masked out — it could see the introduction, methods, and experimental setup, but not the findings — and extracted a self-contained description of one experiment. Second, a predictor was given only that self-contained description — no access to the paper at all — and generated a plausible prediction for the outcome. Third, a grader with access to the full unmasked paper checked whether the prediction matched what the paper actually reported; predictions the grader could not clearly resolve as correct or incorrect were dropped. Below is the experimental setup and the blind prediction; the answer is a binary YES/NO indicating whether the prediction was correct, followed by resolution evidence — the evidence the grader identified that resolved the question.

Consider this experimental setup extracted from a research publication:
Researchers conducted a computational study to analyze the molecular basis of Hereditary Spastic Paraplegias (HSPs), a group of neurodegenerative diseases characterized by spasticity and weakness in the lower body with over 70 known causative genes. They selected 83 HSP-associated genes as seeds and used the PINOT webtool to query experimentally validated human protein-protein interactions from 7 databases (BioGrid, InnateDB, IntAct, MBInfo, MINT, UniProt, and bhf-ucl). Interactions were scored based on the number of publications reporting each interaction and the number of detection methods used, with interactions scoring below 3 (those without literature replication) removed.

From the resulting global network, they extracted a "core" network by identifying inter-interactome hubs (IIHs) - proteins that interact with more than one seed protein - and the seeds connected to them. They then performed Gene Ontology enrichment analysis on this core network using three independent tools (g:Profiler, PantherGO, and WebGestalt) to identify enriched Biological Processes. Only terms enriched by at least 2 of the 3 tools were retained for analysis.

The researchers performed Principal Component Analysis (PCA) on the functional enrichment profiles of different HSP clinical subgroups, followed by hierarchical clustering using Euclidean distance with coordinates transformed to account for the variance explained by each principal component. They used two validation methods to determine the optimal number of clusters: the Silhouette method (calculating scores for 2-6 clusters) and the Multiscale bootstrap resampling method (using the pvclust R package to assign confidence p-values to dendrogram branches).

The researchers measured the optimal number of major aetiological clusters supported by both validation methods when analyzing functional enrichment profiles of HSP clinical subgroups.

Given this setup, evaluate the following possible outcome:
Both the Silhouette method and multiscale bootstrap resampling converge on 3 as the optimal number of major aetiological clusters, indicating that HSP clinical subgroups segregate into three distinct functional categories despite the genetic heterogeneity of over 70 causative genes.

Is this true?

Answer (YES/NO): NO